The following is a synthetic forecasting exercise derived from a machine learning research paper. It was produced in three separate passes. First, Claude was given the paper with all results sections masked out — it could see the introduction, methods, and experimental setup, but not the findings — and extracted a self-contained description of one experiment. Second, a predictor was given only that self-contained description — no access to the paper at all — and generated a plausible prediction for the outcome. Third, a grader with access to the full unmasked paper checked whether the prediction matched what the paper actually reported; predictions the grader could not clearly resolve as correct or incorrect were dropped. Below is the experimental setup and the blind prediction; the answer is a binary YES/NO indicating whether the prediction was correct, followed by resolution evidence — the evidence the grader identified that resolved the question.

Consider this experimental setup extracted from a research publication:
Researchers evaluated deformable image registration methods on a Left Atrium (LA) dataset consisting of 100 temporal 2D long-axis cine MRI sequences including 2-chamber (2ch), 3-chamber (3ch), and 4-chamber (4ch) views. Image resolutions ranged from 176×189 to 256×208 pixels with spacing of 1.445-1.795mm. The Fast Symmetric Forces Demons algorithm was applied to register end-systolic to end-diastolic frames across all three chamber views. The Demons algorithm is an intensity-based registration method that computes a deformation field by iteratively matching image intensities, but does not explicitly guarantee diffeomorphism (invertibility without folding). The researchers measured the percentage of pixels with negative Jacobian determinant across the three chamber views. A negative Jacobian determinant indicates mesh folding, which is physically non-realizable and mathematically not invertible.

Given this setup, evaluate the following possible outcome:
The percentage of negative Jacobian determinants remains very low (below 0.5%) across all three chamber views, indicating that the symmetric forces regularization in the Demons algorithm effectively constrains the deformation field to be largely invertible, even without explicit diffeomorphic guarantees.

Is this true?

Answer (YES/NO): YES